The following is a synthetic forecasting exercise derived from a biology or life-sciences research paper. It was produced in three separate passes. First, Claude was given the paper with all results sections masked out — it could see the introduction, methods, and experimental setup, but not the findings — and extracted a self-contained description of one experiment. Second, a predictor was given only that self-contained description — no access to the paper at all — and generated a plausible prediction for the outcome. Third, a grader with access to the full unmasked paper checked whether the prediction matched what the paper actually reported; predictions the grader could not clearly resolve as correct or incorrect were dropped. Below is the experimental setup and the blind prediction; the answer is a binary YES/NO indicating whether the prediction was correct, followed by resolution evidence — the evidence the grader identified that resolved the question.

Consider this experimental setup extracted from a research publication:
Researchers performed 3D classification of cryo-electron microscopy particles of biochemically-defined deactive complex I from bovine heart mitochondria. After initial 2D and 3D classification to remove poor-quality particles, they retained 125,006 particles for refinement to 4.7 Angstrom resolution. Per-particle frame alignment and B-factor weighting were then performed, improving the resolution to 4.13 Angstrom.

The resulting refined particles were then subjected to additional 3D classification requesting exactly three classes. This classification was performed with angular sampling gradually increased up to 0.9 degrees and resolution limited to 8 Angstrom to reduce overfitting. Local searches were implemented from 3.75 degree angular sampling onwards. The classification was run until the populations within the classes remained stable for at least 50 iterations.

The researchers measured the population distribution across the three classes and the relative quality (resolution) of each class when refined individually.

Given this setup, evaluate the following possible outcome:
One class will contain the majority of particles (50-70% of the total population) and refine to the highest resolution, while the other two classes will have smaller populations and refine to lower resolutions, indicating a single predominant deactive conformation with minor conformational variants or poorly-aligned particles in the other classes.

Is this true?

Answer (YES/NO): NO